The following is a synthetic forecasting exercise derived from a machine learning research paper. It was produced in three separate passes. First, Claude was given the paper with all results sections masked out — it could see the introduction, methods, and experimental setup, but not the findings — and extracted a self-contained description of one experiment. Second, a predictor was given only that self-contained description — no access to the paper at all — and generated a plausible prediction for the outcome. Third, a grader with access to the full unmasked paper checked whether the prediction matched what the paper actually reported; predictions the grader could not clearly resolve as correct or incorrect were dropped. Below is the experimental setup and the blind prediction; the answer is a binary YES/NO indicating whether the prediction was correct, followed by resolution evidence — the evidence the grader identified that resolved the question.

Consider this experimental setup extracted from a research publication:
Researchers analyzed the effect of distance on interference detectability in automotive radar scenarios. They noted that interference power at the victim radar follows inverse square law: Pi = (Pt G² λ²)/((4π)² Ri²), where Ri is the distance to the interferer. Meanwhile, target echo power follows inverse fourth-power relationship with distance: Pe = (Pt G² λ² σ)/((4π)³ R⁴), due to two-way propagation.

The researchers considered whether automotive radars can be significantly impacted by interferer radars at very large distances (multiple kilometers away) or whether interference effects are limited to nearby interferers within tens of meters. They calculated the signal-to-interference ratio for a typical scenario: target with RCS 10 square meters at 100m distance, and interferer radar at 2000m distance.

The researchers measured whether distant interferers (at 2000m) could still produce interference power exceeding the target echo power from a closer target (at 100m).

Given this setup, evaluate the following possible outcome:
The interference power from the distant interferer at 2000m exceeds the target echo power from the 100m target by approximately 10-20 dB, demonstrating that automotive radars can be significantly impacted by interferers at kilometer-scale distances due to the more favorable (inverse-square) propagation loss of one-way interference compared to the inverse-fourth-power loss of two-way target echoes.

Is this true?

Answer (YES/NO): YES